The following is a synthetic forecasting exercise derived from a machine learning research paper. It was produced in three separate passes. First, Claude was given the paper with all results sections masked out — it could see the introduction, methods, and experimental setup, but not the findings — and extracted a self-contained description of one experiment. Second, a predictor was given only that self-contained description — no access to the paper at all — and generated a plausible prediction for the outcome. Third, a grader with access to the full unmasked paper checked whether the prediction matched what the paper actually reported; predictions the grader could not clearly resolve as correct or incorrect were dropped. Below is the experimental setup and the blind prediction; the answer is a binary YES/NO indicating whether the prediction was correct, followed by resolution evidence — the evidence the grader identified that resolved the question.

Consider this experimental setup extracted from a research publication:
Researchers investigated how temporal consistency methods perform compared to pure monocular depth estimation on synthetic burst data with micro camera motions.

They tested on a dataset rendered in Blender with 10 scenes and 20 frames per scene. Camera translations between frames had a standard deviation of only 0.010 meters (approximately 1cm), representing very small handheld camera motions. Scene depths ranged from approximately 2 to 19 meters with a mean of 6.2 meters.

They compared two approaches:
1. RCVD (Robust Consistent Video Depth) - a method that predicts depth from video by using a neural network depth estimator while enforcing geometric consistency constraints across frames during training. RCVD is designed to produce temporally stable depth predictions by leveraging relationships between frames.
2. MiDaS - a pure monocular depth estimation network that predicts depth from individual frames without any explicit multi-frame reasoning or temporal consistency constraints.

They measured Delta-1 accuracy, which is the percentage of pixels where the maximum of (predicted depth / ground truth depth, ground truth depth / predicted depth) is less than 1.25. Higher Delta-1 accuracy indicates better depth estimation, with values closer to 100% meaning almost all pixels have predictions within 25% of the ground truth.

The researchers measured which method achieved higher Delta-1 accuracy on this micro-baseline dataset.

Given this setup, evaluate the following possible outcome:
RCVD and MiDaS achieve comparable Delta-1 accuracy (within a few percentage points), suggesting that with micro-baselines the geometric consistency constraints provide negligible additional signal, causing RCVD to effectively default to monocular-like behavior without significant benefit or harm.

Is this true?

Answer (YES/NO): NO